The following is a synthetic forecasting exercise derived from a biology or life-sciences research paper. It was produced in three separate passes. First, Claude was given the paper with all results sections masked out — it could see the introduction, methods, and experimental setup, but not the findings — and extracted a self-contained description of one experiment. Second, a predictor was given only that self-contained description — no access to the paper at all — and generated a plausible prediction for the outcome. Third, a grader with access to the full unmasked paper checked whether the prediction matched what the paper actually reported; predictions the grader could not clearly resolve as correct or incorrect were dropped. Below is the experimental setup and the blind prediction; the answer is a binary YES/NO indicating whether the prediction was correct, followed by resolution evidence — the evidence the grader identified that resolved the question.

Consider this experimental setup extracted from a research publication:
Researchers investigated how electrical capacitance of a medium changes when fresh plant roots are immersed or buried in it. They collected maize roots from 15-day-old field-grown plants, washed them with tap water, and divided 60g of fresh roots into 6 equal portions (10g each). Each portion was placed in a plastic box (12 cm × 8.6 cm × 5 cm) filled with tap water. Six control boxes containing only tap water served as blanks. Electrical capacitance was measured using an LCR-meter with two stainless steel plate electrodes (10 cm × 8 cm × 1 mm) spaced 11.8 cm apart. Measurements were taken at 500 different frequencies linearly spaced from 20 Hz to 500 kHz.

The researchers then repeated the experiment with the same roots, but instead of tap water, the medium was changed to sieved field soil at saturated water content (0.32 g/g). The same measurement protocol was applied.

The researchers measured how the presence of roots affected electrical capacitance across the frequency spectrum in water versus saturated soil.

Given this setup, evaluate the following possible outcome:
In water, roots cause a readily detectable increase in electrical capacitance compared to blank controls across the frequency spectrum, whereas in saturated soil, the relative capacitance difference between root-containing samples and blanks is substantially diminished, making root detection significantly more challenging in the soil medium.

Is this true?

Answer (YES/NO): NO